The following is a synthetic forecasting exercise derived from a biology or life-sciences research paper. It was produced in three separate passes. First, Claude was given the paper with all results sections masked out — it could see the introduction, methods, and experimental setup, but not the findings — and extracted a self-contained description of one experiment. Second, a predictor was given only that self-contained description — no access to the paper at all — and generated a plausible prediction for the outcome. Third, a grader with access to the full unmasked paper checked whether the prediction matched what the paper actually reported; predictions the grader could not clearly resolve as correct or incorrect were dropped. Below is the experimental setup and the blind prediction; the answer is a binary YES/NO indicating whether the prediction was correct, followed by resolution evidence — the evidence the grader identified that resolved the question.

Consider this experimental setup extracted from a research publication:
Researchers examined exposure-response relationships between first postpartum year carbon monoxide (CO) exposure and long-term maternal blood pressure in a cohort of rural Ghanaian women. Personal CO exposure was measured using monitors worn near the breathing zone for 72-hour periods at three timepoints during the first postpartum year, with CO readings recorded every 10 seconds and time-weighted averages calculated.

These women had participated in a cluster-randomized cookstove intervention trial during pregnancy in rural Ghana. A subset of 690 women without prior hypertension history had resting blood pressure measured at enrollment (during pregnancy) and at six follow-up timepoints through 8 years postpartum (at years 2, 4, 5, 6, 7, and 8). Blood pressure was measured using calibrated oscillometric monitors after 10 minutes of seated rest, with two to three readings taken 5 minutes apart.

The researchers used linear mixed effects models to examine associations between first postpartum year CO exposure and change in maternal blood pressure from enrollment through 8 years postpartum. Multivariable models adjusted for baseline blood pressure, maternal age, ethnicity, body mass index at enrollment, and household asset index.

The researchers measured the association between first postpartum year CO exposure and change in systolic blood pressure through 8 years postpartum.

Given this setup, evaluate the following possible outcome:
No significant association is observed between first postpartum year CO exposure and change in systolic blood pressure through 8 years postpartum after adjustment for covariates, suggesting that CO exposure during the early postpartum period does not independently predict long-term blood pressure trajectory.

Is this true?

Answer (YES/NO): YES